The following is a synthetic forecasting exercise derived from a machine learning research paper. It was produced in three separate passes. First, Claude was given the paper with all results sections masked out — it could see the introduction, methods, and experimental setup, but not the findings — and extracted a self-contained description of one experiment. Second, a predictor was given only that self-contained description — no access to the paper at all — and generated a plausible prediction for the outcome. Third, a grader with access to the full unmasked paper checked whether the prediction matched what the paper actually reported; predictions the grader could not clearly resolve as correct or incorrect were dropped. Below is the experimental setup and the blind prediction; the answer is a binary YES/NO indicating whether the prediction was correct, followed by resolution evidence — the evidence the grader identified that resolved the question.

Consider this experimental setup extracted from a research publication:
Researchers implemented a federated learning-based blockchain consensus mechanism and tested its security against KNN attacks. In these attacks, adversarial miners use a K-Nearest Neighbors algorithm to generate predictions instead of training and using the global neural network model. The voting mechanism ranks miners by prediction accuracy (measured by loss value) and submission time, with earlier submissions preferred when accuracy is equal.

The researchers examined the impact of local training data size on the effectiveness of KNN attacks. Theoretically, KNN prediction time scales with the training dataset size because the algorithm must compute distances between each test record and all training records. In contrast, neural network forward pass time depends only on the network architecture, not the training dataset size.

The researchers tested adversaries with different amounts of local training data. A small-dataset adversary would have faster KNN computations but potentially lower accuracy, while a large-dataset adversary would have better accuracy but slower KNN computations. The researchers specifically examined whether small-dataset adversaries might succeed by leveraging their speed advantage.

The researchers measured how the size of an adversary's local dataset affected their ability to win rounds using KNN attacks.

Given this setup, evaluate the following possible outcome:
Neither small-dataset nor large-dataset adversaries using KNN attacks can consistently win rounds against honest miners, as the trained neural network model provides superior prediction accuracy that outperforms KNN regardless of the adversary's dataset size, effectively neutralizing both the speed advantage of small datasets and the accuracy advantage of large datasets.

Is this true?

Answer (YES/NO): YES